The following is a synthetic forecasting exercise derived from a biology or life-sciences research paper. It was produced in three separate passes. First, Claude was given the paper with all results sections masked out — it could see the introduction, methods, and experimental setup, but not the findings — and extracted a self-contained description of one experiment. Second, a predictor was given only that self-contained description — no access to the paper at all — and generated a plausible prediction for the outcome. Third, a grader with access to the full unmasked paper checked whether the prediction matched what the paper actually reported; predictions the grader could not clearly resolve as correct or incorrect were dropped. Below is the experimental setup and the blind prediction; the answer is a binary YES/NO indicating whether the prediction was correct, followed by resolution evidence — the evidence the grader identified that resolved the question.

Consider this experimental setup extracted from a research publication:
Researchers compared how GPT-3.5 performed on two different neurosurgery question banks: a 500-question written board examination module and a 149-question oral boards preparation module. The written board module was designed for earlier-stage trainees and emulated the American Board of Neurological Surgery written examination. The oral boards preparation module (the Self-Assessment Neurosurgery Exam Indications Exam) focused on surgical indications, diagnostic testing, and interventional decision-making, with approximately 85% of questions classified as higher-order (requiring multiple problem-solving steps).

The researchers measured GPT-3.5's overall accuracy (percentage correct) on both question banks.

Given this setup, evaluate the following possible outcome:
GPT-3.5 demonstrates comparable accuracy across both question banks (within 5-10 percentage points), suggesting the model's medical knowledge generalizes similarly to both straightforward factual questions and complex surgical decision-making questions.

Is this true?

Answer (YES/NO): NO